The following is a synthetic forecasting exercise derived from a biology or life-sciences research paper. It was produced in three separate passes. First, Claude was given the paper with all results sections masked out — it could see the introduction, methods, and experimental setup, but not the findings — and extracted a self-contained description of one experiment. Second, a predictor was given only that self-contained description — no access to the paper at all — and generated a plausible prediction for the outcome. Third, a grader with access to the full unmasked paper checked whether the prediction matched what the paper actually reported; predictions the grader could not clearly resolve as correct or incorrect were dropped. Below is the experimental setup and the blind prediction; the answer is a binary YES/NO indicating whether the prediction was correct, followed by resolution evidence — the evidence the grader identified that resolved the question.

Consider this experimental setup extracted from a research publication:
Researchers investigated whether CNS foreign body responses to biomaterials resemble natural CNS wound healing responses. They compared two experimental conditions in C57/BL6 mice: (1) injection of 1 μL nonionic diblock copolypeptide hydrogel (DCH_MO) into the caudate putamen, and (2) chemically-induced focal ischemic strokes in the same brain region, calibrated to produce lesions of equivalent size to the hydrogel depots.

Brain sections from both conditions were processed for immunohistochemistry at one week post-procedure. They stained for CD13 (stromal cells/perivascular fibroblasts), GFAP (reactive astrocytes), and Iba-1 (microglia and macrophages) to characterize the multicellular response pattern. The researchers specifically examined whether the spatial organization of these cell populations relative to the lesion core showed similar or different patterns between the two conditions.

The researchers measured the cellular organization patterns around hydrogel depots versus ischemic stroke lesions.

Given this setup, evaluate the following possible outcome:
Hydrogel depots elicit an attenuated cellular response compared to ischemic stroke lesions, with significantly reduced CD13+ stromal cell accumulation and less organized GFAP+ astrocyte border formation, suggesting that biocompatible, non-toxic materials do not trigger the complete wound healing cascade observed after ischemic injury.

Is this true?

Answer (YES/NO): NO